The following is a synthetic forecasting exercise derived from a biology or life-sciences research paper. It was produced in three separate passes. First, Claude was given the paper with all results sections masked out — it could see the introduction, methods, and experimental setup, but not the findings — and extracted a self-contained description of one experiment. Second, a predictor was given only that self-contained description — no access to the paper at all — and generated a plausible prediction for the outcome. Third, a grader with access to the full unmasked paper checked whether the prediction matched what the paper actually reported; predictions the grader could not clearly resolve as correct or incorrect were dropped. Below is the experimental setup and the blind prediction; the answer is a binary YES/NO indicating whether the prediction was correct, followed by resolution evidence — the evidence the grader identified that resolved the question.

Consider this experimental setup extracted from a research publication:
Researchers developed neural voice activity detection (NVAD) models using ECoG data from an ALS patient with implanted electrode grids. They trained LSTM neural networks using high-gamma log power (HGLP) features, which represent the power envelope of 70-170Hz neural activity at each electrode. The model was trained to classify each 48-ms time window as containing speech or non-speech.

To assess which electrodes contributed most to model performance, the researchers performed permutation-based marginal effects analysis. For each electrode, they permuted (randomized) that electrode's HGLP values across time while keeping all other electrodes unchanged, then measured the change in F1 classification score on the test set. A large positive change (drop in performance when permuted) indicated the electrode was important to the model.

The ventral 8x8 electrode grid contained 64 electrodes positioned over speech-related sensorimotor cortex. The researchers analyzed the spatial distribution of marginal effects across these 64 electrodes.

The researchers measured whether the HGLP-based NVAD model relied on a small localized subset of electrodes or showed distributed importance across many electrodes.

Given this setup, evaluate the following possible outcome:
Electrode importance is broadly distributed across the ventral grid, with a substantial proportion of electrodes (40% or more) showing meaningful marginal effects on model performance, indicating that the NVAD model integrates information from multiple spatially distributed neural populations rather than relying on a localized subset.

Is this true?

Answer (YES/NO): NO